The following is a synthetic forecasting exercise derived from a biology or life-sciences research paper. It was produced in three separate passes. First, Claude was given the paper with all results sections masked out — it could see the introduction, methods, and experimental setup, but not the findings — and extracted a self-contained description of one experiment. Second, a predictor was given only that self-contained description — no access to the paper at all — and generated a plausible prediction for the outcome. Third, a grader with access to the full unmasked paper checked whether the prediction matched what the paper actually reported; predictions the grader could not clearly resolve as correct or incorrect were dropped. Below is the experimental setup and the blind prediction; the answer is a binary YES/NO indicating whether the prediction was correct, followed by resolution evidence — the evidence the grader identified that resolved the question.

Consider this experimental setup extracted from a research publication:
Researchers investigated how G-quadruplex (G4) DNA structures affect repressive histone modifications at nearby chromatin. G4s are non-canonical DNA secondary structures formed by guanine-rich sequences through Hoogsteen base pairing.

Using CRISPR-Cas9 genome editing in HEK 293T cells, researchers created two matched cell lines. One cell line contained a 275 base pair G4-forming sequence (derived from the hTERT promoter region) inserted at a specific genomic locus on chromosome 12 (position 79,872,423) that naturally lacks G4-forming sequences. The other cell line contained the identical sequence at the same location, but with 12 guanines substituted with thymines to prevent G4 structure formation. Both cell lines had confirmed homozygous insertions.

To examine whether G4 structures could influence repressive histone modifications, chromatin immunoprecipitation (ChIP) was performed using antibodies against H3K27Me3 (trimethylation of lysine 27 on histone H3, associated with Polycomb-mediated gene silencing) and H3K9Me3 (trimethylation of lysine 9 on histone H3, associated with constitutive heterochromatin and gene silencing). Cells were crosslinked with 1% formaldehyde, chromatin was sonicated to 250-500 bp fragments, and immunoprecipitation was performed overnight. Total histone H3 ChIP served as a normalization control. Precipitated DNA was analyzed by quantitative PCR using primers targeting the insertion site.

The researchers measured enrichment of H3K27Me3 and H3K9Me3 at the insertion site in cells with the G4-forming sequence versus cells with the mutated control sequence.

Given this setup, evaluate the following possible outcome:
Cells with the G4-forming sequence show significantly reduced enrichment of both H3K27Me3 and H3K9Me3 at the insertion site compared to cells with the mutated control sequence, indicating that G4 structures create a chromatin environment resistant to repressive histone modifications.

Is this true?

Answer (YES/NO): NO